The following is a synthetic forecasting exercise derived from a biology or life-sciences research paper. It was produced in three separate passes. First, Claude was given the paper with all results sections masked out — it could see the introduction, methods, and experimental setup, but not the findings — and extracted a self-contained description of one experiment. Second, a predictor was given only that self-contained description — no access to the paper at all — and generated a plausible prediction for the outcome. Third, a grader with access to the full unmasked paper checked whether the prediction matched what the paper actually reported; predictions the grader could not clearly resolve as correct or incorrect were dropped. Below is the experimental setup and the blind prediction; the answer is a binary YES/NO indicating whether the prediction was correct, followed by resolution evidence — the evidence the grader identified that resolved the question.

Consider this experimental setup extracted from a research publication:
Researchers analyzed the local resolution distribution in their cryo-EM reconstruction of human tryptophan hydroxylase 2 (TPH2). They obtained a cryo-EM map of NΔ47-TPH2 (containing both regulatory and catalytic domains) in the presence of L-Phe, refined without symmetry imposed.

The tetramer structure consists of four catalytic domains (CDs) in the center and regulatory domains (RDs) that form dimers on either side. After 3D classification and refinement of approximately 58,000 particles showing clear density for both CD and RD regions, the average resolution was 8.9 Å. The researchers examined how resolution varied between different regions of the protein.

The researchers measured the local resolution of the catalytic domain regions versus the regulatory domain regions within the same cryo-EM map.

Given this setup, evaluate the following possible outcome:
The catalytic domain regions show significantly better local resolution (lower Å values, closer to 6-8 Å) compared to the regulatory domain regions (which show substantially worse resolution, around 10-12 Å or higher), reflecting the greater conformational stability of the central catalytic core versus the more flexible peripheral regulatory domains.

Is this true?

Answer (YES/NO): YES